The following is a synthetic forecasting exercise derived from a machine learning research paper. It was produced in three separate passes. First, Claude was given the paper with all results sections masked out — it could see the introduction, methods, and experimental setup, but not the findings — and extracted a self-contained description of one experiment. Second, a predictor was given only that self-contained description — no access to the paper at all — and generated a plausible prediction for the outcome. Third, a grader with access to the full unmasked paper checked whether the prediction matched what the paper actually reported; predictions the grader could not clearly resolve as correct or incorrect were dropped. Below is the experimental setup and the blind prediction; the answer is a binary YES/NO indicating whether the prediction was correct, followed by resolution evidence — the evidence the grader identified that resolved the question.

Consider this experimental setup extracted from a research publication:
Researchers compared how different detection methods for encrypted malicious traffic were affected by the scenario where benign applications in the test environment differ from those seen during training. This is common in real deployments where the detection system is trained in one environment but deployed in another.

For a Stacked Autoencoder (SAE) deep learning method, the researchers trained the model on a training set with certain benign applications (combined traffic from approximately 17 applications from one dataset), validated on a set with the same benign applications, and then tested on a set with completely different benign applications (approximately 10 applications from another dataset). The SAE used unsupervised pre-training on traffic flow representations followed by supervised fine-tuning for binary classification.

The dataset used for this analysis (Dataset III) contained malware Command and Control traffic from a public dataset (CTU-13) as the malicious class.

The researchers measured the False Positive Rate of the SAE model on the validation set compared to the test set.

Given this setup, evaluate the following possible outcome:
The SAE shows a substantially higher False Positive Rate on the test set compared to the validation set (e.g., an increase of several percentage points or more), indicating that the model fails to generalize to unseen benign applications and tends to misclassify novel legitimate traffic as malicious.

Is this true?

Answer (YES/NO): YES